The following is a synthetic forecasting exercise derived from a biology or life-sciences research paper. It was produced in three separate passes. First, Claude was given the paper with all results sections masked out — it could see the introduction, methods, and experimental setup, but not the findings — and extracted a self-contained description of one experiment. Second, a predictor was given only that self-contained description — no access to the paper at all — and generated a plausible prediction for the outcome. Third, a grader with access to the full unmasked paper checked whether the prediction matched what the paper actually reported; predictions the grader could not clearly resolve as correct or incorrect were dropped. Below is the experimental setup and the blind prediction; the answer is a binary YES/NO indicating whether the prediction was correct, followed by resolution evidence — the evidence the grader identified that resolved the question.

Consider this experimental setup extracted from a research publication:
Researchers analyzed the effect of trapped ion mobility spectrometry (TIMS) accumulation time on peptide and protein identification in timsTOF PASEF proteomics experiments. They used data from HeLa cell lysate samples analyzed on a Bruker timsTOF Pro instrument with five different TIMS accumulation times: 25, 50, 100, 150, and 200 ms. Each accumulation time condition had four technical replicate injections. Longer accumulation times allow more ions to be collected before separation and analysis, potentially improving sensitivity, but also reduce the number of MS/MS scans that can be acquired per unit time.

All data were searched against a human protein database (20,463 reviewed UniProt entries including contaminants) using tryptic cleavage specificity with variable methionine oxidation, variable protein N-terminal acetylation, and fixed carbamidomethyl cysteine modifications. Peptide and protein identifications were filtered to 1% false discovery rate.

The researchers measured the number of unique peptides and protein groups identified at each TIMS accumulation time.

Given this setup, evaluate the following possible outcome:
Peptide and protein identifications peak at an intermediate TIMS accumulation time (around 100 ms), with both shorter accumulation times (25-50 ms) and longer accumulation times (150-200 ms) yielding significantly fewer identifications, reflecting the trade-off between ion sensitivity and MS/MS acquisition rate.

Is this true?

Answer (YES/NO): YES